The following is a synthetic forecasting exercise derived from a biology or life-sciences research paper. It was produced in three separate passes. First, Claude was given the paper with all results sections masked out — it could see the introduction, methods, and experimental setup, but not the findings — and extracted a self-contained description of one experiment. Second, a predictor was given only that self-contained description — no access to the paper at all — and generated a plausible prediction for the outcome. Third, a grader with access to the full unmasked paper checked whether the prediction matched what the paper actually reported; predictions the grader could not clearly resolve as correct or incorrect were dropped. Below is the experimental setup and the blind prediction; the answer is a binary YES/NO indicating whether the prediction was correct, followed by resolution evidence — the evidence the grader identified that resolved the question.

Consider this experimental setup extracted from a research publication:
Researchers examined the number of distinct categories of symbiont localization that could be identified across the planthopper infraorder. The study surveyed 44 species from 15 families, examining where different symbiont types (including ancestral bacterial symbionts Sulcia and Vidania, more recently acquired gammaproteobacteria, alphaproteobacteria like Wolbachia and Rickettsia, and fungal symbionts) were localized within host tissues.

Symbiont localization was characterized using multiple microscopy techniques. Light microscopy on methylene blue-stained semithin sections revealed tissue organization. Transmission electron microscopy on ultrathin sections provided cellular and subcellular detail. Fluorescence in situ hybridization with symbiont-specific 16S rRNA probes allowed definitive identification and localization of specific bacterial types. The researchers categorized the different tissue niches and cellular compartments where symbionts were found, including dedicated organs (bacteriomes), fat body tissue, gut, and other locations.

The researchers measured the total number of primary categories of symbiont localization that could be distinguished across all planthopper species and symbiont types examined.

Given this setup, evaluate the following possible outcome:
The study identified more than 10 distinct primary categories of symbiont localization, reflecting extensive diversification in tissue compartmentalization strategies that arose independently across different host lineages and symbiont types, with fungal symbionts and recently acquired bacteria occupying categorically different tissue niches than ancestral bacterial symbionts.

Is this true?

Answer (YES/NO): NO